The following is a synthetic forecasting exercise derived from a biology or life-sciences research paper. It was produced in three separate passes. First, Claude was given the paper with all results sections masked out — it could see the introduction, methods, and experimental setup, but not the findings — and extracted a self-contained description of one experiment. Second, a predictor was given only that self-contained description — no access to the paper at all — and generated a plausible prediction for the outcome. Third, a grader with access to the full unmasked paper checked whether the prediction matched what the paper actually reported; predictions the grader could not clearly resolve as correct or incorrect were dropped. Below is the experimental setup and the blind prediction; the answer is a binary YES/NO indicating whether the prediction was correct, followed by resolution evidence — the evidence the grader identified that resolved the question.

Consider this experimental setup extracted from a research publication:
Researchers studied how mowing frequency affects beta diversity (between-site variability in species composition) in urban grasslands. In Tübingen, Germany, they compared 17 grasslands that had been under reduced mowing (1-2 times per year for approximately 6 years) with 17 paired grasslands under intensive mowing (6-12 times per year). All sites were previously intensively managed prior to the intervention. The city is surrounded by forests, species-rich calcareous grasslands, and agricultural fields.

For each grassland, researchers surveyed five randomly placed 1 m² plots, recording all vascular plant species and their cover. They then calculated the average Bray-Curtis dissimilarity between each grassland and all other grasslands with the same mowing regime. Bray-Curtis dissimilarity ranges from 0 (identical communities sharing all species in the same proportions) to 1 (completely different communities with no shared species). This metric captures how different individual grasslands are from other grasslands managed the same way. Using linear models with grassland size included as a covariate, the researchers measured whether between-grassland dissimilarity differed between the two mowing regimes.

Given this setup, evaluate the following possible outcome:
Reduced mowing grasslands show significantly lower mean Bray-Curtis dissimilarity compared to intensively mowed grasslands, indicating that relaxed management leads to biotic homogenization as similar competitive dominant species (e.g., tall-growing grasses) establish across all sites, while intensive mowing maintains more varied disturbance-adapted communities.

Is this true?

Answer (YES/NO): NO